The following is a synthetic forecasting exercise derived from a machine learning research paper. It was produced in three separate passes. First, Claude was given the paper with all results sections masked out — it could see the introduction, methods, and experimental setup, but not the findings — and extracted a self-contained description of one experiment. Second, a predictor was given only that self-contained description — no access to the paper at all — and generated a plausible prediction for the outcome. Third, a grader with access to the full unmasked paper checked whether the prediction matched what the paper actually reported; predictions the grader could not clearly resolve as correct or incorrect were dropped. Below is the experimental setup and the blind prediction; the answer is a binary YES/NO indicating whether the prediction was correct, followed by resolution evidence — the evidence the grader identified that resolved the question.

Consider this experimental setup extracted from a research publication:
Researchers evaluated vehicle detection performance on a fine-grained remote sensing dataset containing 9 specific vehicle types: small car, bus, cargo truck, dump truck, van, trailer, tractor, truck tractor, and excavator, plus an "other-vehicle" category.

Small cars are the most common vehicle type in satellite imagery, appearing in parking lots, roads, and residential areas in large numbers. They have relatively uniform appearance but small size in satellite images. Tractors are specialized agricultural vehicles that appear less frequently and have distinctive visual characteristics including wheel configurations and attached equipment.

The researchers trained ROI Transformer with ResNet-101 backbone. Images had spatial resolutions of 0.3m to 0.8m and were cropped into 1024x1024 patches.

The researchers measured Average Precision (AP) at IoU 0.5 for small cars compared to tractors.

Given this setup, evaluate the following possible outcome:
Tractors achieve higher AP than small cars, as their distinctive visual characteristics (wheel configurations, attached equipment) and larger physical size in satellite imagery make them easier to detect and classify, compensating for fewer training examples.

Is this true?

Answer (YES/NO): NO